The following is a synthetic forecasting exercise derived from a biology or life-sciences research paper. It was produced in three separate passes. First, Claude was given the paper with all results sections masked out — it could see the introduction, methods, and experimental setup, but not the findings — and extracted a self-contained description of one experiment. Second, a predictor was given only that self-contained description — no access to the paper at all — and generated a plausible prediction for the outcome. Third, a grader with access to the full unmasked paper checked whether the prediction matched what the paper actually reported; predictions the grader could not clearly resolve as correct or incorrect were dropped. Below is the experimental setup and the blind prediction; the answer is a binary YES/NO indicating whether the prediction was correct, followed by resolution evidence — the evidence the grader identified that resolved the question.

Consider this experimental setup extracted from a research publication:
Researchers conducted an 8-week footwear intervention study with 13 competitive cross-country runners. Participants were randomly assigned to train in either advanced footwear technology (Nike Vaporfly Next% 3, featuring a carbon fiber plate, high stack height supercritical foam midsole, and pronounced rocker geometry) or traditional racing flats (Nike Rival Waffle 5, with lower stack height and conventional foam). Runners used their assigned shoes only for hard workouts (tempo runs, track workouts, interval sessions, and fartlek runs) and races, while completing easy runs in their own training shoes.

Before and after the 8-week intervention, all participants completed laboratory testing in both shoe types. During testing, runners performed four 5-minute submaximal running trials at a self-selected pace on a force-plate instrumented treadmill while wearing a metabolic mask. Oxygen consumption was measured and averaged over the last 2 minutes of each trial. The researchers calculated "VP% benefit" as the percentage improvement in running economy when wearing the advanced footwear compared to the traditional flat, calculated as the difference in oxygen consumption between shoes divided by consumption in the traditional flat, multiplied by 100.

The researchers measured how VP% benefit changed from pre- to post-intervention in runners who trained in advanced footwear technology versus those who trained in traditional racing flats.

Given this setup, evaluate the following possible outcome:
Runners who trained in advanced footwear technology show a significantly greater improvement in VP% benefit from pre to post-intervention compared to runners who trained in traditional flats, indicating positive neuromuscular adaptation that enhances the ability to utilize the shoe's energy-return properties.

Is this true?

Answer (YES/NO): NO